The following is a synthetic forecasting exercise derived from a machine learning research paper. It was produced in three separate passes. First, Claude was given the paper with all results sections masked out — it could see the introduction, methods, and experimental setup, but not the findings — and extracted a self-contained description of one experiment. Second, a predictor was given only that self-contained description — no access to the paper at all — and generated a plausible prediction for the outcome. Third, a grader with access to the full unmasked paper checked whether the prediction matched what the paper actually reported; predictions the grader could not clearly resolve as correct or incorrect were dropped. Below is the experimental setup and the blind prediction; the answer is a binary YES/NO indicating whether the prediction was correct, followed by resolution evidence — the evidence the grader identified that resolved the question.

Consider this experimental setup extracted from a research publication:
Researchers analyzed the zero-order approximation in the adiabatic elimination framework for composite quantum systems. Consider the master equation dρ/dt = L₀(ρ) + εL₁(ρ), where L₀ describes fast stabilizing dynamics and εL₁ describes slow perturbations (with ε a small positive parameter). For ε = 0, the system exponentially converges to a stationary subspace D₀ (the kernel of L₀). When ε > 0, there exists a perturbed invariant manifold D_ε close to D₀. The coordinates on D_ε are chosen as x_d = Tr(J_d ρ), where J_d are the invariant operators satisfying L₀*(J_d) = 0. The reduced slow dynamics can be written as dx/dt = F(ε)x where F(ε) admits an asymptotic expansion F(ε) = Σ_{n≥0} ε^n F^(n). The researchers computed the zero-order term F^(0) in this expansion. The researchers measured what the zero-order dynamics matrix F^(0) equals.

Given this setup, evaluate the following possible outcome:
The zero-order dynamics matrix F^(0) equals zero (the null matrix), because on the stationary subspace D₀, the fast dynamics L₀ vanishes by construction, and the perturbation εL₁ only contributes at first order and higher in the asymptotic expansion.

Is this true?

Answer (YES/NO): YES